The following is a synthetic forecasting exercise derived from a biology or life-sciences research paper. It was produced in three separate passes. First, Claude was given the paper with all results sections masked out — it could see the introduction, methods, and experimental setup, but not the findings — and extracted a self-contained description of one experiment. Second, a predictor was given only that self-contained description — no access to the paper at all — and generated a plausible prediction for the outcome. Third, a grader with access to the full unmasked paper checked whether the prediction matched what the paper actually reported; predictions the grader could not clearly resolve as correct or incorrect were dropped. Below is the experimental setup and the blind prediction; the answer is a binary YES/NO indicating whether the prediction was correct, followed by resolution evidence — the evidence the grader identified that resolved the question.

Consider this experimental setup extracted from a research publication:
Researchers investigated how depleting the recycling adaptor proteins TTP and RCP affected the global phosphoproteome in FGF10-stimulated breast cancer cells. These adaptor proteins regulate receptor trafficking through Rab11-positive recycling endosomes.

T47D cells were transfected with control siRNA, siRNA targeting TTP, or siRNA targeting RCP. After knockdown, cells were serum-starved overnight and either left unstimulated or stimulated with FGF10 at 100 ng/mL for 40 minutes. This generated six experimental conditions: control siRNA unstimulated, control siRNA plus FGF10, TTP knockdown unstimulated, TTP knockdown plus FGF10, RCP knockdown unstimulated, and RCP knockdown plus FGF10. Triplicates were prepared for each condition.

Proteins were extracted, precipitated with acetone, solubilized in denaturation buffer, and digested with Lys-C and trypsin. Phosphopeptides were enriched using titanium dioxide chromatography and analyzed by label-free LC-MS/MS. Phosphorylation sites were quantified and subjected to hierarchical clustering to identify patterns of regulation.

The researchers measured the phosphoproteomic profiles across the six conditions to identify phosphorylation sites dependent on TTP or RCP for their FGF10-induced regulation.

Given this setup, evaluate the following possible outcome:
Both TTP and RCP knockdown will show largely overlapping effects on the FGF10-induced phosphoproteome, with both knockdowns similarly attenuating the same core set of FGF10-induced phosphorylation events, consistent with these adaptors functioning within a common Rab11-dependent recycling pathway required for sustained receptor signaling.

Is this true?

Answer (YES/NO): NO